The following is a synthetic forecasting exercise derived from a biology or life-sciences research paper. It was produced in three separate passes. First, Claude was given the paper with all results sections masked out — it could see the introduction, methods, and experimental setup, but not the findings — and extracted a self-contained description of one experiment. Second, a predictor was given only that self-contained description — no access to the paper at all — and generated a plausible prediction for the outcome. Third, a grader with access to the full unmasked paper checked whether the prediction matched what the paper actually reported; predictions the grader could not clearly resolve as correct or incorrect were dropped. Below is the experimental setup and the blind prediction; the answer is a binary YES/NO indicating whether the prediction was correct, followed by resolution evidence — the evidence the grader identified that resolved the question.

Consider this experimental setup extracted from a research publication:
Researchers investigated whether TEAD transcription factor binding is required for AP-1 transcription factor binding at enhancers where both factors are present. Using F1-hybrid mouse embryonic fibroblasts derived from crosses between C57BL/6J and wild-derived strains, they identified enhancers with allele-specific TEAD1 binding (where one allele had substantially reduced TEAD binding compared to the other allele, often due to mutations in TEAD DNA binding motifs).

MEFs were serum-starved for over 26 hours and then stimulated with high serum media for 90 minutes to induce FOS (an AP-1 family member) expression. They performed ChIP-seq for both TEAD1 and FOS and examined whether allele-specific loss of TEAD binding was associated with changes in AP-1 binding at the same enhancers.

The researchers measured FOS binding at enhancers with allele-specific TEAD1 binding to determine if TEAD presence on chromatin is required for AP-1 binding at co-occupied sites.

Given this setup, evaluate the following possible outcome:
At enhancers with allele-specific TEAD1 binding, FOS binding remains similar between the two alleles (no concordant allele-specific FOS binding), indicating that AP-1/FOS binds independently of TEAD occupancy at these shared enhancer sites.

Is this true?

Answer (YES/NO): YES